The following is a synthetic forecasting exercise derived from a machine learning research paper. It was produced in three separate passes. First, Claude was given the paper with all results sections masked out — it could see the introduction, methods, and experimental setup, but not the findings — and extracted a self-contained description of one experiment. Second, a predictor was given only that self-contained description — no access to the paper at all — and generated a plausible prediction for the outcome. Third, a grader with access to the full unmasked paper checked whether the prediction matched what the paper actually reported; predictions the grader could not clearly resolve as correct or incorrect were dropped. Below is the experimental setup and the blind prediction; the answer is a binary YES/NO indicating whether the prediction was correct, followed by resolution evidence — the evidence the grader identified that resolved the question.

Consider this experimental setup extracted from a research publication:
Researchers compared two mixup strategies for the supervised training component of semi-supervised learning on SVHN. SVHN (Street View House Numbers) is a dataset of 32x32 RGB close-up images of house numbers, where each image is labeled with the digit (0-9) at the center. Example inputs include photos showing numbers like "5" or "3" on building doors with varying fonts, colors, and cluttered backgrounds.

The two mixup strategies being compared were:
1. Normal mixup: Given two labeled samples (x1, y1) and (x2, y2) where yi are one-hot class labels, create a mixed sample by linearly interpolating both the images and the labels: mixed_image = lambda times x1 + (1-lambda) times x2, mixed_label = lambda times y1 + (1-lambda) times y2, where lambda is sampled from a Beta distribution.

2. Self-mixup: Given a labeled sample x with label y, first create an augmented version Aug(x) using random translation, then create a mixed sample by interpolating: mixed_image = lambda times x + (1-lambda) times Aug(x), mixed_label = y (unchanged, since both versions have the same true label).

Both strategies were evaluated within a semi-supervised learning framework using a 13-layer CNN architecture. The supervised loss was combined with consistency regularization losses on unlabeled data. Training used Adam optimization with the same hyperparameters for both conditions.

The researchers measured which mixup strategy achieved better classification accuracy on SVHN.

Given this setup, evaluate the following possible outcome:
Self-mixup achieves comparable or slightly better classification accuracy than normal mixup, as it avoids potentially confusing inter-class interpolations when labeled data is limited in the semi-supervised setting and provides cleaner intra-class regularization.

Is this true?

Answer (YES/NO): YES